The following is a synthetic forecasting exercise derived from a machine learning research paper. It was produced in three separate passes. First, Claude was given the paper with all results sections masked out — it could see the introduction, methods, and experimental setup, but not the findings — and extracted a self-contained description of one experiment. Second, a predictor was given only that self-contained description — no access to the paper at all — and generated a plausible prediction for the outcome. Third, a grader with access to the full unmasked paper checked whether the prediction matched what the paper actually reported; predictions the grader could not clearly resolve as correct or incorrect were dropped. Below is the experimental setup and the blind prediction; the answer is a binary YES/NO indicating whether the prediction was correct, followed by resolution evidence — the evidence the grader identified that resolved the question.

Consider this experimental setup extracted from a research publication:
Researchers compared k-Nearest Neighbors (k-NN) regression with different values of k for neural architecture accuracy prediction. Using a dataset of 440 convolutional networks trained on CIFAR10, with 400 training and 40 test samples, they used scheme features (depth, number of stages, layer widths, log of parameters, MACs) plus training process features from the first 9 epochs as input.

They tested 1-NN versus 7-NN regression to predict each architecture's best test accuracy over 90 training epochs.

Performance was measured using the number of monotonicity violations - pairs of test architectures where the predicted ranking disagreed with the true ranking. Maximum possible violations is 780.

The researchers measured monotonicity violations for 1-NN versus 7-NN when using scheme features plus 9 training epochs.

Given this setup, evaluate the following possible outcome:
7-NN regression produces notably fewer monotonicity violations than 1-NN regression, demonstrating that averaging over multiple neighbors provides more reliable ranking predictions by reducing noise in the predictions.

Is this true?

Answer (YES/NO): NO